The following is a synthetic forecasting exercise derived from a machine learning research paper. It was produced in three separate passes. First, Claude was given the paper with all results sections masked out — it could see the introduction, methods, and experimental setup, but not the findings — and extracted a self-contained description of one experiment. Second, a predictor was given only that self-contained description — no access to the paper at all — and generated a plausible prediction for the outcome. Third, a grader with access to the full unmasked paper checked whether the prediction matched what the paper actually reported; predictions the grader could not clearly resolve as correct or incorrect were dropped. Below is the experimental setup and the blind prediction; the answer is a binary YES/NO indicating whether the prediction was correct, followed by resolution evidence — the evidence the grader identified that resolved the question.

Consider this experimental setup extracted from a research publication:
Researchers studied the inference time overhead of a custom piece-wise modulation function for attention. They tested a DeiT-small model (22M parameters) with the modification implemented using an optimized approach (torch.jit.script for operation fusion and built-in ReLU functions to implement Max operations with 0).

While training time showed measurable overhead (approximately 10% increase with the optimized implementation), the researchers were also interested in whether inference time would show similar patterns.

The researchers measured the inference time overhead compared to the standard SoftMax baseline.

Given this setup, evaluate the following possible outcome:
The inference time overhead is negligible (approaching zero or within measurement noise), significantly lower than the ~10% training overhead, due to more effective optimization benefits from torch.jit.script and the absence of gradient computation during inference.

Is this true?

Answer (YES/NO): YES